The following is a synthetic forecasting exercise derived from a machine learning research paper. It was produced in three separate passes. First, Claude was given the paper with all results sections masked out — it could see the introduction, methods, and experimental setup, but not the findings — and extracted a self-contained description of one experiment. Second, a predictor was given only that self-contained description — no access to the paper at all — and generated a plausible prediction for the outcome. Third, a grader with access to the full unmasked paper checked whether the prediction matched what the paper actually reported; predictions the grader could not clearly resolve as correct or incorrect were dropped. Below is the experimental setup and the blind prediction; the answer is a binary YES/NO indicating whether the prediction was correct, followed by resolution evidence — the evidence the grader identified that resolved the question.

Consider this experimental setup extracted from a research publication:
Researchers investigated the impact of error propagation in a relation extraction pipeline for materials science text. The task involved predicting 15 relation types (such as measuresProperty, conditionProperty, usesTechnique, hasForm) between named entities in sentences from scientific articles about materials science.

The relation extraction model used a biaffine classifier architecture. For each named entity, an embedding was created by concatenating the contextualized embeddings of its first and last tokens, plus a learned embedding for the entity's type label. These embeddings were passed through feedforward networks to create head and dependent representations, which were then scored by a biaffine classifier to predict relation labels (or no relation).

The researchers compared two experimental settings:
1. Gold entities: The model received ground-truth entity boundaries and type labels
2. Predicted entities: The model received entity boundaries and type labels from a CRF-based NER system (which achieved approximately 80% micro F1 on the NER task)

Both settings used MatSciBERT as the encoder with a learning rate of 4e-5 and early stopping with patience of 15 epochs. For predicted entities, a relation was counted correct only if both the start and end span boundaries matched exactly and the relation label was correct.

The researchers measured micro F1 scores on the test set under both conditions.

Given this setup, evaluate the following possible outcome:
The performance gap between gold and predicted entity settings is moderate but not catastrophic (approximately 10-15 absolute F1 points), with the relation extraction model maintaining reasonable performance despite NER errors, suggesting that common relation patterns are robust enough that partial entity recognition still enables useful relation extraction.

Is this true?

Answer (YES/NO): NO